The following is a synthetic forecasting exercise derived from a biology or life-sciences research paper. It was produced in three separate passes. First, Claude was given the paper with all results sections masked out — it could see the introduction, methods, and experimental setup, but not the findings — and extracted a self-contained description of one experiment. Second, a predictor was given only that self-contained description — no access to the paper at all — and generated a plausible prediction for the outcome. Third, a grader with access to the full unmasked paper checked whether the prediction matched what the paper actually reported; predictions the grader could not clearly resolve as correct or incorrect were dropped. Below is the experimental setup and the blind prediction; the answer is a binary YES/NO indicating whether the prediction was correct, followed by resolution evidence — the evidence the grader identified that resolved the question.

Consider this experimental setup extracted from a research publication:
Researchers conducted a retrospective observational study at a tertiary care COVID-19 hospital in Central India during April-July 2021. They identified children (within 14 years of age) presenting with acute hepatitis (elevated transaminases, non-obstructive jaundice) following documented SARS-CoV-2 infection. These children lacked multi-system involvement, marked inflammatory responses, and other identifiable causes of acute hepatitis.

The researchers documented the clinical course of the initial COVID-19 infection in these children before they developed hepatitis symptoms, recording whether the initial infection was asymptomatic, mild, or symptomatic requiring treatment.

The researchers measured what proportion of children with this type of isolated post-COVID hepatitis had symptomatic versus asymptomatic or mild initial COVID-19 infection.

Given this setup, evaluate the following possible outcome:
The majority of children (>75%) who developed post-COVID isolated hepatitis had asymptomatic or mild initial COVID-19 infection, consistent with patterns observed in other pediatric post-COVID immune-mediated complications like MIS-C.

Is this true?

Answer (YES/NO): YES